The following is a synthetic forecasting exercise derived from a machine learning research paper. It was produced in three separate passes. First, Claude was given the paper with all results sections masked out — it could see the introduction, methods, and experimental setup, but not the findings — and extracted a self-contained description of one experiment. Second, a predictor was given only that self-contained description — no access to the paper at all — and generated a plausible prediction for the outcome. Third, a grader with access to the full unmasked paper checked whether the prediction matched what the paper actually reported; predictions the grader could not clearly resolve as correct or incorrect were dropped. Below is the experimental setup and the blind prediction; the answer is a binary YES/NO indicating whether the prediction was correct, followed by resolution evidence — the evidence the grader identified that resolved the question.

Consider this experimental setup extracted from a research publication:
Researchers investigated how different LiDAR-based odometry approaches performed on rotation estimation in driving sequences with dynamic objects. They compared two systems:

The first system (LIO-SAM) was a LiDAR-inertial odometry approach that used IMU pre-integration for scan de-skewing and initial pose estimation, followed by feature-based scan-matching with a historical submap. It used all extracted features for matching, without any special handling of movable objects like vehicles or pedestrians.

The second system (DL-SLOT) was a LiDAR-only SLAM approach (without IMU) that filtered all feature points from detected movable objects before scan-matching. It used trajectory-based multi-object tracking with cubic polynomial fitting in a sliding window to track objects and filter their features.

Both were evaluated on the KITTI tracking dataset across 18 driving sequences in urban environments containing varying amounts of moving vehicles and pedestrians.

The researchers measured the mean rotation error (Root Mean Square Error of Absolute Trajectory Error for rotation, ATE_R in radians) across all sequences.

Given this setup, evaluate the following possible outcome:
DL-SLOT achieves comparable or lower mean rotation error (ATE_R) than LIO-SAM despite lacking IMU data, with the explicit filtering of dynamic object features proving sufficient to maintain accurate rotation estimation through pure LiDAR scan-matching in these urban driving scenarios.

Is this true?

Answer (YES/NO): NO